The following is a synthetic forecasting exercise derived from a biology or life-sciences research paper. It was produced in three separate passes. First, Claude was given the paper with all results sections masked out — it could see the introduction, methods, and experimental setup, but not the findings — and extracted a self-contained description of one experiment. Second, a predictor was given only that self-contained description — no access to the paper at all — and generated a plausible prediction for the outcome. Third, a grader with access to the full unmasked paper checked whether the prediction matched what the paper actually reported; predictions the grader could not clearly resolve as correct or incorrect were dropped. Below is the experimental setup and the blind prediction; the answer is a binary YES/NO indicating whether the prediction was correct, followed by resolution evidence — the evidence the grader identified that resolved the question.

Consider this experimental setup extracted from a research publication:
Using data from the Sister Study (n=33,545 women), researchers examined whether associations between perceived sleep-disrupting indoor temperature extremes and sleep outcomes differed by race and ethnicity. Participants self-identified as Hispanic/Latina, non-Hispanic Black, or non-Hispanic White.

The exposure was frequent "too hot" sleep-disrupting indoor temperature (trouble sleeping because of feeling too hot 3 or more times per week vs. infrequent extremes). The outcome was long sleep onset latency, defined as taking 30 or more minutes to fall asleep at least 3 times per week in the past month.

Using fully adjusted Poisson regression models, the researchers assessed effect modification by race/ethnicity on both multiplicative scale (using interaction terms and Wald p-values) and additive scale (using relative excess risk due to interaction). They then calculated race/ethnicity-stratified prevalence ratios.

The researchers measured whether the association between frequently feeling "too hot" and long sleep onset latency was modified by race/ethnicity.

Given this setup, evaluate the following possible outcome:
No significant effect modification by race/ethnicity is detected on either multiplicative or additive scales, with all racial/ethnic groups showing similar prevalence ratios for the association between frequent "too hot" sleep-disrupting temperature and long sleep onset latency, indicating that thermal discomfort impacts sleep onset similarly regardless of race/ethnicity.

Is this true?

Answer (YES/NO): NO